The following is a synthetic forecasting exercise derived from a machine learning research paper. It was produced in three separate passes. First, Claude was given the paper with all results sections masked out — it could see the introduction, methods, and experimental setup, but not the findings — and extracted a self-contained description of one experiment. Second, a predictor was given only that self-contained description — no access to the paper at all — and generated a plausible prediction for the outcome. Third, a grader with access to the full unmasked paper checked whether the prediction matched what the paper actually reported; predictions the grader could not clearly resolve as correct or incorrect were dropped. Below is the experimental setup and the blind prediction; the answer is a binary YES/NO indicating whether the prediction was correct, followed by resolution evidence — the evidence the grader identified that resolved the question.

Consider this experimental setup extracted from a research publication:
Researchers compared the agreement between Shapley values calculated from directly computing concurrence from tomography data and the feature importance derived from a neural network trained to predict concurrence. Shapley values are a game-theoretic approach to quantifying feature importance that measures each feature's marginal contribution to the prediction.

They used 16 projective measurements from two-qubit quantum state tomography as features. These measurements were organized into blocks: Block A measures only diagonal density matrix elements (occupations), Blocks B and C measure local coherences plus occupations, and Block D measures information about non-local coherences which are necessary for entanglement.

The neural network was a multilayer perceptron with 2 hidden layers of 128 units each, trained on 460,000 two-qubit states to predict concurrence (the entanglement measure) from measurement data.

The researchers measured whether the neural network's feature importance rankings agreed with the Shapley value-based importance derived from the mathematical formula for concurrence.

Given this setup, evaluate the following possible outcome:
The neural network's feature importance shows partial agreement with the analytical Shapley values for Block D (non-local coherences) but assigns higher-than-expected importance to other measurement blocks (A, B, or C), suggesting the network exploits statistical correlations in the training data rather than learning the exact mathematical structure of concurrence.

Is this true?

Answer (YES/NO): NO